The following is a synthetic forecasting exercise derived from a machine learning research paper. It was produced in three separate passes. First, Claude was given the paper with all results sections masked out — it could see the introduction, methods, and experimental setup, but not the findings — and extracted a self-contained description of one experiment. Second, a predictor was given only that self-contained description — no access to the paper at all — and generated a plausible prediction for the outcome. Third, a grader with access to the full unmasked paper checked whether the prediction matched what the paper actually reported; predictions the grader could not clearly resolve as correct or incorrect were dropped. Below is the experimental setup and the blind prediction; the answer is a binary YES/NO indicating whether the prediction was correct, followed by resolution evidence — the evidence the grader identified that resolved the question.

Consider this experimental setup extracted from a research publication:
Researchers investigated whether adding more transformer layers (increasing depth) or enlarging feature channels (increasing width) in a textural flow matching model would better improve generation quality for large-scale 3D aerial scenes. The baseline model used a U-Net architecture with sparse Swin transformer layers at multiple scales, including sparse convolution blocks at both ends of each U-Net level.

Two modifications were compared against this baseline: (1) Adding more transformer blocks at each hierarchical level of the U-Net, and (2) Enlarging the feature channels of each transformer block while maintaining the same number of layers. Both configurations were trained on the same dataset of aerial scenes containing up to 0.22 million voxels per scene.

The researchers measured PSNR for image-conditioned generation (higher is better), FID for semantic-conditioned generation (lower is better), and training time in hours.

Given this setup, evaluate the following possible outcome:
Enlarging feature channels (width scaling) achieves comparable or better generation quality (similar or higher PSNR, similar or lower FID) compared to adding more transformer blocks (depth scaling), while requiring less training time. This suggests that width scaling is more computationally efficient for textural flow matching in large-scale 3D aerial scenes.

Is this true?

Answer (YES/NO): YES